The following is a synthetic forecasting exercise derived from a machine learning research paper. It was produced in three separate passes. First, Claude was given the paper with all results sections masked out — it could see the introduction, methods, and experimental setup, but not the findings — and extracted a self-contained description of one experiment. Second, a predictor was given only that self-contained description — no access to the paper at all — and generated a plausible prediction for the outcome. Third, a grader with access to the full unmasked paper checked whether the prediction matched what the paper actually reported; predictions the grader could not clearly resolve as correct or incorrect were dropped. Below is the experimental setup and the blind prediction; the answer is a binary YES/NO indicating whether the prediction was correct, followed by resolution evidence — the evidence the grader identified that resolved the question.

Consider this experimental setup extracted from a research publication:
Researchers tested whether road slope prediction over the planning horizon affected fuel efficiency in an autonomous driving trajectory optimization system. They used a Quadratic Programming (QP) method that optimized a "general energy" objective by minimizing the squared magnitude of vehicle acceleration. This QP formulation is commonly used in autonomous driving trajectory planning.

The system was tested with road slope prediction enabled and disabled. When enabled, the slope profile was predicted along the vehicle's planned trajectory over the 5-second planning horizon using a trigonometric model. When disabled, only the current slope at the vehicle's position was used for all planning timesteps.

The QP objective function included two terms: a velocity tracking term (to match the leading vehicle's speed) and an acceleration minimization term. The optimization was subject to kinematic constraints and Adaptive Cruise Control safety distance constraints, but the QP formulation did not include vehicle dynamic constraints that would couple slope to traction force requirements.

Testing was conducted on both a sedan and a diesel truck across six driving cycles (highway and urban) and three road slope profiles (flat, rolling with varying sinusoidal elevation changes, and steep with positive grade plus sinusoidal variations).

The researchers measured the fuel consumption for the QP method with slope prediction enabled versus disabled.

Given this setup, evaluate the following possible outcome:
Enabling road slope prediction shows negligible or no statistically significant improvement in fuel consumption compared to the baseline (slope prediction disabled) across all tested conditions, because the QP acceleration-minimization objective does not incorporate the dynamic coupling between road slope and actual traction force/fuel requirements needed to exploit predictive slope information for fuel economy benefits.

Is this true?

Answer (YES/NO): YES